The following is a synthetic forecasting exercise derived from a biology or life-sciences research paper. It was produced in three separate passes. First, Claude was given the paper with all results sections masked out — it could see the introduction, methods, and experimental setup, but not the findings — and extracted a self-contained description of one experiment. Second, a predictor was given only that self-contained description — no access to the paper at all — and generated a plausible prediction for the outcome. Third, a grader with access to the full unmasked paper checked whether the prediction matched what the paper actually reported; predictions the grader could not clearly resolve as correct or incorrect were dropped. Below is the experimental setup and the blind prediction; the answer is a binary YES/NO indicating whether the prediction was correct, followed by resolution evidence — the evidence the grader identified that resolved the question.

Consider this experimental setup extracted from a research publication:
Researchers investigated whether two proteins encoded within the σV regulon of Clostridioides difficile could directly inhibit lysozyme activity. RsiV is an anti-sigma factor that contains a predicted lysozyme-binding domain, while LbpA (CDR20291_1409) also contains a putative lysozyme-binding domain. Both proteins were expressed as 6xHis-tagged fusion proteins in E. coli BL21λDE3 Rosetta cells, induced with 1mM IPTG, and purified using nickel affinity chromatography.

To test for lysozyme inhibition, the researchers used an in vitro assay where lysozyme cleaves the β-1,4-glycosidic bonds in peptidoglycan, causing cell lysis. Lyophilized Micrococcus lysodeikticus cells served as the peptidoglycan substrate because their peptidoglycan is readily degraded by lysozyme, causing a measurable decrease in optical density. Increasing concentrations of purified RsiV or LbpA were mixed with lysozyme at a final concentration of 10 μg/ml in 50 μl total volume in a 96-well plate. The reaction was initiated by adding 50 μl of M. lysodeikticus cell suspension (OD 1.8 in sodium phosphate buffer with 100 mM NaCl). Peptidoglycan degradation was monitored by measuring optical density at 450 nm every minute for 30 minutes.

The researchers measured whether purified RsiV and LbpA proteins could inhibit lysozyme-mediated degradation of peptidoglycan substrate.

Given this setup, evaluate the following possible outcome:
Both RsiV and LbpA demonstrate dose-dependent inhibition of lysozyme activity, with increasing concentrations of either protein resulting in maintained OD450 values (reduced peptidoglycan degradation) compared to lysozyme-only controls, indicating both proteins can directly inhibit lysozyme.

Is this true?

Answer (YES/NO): YES